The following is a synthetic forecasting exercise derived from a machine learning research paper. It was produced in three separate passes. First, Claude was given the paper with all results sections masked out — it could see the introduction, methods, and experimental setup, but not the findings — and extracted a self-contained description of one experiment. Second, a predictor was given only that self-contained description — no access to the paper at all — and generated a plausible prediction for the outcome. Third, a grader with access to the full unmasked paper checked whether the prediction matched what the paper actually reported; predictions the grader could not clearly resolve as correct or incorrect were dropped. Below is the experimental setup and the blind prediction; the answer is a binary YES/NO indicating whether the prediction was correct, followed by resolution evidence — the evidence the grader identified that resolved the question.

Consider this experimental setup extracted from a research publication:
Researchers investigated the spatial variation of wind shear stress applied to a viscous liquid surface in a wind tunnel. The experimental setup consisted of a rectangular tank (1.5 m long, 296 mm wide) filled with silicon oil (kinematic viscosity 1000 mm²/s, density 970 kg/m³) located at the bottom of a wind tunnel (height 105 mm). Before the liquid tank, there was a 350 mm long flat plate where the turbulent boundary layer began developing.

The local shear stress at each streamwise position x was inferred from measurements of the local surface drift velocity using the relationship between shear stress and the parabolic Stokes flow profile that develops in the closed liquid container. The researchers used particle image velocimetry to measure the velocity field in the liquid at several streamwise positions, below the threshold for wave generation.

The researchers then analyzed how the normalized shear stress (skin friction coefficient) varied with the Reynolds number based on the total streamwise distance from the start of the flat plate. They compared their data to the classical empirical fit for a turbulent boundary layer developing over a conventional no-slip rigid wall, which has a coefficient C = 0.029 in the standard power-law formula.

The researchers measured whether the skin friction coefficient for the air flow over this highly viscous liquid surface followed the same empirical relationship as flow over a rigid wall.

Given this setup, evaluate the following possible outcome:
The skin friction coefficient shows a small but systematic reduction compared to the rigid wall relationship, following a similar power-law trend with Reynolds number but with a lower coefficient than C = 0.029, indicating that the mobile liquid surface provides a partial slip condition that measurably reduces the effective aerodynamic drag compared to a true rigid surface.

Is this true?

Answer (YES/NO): NO